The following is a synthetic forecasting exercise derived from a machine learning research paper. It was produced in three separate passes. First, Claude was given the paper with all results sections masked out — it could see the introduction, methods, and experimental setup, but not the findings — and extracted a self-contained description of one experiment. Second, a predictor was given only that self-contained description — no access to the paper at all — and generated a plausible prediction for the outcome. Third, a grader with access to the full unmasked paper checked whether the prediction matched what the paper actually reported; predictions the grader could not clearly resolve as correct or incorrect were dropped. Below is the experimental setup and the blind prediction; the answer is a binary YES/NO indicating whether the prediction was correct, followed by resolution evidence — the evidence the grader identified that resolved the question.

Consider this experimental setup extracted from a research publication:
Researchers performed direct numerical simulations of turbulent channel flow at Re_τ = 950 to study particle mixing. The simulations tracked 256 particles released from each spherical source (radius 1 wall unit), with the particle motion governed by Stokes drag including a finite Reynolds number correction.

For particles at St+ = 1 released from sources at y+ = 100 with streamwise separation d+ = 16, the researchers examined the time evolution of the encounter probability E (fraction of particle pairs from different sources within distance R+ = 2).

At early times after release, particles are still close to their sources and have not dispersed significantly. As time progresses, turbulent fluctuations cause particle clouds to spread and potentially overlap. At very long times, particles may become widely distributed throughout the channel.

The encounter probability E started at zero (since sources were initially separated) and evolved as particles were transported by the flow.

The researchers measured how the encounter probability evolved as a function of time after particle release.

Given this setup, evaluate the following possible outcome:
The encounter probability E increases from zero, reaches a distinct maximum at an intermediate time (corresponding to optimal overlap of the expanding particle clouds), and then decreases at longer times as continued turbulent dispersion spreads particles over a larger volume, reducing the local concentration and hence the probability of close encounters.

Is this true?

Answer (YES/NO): YES